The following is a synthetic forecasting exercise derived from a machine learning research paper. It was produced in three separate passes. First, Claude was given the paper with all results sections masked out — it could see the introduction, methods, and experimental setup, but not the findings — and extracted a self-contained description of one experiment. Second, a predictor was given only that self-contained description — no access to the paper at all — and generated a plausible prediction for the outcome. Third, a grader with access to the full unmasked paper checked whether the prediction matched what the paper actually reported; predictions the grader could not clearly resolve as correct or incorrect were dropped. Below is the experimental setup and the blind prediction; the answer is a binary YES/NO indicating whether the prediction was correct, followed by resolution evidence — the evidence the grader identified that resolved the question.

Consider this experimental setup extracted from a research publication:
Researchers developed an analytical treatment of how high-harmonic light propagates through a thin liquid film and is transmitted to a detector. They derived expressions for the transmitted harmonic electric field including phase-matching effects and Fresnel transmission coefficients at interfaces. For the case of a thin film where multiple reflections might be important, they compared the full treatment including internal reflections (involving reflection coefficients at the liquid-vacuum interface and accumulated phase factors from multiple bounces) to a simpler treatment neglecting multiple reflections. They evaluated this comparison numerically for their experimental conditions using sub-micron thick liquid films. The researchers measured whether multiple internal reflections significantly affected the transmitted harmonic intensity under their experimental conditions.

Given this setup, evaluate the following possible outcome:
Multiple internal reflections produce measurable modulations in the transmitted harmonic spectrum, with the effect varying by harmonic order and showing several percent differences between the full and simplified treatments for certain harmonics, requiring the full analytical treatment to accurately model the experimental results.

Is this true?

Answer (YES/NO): NO